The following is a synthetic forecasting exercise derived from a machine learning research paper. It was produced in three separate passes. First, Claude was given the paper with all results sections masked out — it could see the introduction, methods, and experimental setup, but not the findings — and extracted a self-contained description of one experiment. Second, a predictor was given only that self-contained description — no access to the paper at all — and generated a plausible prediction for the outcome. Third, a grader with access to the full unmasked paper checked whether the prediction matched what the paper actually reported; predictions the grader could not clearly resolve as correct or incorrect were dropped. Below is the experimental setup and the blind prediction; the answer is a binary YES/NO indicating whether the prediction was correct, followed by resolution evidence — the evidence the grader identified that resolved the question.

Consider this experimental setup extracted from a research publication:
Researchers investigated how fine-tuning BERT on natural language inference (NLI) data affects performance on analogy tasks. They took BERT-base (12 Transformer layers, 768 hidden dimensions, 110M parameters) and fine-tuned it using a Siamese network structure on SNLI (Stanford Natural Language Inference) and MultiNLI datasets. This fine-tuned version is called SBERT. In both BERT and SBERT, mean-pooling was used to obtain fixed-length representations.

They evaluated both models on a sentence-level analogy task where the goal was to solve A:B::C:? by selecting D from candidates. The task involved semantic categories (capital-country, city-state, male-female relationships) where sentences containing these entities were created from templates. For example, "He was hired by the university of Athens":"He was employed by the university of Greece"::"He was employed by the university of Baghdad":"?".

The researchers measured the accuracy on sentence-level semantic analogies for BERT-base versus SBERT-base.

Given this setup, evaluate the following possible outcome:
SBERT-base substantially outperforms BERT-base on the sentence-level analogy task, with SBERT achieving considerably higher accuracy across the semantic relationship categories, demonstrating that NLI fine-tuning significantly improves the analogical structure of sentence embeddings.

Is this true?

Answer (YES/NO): YES